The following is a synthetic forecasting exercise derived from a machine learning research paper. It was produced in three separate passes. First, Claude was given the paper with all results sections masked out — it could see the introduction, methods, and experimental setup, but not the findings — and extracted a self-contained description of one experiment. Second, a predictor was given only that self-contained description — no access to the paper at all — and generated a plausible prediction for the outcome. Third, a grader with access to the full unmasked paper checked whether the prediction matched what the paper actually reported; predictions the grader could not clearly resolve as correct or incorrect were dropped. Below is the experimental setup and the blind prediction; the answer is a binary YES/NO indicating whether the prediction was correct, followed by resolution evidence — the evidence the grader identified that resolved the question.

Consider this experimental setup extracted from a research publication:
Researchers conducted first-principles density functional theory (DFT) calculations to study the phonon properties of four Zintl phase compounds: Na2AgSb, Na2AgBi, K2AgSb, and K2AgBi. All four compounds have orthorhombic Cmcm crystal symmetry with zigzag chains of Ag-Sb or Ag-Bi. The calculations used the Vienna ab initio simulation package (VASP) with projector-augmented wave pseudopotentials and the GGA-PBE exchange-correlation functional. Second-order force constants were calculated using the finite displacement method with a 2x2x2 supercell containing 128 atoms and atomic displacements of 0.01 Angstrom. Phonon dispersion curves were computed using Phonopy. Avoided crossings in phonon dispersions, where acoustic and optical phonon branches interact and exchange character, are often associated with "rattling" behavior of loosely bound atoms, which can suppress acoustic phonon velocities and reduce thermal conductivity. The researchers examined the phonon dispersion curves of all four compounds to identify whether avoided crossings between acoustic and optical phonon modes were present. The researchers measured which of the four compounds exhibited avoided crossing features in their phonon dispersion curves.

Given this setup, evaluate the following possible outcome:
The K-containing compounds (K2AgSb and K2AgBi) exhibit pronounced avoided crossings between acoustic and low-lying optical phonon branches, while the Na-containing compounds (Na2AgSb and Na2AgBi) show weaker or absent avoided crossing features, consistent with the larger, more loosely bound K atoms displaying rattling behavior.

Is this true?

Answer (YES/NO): NO